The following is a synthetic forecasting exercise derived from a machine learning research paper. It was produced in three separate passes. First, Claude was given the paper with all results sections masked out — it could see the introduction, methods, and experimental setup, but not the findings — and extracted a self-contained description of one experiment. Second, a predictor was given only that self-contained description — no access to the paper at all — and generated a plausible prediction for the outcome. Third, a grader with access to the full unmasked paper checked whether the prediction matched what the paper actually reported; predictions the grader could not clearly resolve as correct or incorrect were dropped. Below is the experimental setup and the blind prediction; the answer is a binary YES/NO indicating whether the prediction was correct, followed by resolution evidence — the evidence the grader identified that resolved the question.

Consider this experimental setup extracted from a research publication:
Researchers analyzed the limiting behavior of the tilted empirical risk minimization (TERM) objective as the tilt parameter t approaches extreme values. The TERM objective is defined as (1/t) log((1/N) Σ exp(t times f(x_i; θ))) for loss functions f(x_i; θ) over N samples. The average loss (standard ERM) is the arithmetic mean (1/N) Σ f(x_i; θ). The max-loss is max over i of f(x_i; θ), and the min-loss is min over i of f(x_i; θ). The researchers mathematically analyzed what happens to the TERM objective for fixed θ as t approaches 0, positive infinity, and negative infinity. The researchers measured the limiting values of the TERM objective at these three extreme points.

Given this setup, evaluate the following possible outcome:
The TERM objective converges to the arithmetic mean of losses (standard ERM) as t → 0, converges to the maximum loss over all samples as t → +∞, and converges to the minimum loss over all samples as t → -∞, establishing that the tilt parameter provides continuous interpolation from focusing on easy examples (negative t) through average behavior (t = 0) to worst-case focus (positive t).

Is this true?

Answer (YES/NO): YES